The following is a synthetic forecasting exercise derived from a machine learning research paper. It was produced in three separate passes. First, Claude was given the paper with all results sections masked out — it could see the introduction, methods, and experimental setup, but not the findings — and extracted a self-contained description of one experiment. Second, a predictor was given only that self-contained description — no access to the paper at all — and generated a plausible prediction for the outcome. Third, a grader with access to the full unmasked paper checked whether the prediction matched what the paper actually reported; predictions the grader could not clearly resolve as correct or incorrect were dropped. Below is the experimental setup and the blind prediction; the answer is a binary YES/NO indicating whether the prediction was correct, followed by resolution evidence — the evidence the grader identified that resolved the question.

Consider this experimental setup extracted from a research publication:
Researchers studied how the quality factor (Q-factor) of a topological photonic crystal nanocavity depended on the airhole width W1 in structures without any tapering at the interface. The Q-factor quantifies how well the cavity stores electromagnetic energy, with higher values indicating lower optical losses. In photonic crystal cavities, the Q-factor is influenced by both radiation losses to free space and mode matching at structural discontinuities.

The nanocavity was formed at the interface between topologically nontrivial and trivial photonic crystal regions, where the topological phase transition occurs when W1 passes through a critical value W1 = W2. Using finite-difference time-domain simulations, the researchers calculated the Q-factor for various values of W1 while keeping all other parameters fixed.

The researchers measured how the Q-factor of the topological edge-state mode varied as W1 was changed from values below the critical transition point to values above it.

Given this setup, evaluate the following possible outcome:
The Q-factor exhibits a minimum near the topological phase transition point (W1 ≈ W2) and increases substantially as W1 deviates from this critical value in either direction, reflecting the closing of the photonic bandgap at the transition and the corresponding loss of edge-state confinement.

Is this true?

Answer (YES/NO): NO